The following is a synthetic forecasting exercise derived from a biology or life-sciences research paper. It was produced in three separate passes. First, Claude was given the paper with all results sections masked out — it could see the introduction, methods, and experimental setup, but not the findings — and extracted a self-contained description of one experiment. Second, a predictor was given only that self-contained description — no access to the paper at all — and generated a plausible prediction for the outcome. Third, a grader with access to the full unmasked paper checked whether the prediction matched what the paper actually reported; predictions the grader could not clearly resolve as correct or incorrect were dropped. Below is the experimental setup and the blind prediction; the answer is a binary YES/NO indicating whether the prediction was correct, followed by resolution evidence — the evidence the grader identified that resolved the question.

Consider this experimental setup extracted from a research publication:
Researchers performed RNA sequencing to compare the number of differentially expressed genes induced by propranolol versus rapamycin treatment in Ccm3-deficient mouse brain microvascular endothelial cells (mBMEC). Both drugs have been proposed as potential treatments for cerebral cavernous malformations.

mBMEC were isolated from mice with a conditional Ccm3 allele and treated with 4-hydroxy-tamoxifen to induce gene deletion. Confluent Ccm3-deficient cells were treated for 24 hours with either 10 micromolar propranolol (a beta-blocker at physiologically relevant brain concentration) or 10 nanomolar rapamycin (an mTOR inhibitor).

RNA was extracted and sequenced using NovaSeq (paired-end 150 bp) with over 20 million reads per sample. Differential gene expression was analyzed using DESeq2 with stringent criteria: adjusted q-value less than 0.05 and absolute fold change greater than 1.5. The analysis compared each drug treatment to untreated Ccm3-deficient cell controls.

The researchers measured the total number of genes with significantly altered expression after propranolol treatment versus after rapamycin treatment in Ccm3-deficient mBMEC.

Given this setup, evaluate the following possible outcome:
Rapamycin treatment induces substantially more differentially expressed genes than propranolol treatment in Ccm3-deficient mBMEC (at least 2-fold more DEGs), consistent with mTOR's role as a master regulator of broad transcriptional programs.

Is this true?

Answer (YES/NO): YES